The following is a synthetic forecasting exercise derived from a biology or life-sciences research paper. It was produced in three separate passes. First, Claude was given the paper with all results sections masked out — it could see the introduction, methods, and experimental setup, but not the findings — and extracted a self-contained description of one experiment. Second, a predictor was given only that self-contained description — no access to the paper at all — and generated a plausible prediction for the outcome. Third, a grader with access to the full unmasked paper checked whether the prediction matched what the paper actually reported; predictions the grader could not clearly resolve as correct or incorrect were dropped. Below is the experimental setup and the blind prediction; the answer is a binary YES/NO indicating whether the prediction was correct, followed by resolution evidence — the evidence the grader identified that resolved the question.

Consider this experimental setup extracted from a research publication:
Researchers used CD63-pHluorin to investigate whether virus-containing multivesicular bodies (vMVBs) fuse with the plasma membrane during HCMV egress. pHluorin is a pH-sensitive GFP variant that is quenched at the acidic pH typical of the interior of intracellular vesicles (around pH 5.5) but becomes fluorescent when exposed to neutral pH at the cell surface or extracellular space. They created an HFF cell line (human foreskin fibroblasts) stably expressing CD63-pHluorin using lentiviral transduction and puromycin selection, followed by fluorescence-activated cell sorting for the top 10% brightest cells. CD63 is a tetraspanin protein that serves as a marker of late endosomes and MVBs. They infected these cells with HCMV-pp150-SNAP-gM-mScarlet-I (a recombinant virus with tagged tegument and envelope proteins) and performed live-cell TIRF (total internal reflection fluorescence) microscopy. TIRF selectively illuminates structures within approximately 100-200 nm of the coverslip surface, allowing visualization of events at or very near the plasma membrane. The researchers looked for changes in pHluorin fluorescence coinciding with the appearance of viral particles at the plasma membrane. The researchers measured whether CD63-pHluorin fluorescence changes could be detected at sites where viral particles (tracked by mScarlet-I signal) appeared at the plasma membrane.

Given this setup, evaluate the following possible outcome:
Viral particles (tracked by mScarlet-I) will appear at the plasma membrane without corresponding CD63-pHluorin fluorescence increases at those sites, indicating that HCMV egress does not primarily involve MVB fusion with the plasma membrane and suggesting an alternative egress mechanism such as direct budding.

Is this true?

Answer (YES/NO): NO